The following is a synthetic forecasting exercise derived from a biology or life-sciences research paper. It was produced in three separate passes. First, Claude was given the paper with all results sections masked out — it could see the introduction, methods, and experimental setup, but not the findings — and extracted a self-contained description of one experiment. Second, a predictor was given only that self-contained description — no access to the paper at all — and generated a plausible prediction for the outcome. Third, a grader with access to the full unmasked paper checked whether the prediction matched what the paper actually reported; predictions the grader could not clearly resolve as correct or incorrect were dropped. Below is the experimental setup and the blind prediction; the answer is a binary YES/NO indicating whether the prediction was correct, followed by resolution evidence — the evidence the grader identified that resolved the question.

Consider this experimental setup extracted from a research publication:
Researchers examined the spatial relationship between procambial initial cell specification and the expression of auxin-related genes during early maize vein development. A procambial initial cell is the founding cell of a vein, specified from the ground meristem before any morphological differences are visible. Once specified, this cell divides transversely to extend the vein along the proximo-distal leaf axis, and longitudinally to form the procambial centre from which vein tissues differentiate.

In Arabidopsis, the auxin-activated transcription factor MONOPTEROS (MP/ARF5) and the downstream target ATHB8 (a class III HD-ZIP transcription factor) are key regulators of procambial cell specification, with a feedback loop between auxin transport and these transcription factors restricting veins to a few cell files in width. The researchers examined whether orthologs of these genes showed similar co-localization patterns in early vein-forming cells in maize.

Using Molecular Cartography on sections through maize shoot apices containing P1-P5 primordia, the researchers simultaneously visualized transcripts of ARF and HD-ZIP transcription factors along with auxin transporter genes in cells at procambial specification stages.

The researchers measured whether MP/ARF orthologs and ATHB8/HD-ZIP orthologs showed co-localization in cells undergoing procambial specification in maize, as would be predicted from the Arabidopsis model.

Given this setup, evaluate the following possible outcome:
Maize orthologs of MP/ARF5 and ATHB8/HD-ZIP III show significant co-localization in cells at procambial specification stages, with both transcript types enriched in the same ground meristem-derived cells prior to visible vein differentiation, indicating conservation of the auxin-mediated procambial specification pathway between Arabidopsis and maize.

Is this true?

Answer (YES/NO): NO